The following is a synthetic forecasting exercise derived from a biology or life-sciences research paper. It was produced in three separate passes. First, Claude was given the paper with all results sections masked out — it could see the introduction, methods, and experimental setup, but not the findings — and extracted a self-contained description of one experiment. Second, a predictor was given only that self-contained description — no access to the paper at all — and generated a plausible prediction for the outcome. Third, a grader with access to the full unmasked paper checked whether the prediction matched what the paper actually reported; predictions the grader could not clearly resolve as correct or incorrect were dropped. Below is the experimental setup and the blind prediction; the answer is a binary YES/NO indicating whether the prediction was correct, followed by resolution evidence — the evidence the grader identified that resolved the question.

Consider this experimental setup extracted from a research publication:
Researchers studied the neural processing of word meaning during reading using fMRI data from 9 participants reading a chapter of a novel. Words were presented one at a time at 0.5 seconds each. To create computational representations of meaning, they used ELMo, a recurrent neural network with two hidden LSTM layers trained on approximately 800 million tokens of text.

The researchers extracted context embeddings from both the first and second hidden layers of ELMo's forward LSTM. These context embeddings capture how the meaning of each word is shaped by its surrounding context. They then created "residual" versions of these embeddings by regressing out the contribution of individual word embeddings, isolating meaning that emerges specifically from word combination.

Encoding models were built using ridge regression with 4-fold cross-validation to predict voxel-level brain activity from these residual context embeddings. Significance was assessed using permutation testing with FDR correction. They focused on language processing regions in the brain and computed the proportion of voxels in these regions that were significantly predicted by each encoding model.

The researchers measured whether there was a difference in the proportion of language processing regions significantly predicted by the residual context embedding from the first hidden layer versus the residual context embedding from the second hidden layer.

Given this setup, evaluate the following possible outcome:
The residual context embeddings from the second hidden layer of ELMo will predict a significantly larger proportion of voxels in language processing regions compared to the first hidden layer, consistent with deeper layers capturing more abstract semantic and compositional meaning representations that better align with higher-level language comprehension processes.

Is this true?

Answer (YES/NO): NO